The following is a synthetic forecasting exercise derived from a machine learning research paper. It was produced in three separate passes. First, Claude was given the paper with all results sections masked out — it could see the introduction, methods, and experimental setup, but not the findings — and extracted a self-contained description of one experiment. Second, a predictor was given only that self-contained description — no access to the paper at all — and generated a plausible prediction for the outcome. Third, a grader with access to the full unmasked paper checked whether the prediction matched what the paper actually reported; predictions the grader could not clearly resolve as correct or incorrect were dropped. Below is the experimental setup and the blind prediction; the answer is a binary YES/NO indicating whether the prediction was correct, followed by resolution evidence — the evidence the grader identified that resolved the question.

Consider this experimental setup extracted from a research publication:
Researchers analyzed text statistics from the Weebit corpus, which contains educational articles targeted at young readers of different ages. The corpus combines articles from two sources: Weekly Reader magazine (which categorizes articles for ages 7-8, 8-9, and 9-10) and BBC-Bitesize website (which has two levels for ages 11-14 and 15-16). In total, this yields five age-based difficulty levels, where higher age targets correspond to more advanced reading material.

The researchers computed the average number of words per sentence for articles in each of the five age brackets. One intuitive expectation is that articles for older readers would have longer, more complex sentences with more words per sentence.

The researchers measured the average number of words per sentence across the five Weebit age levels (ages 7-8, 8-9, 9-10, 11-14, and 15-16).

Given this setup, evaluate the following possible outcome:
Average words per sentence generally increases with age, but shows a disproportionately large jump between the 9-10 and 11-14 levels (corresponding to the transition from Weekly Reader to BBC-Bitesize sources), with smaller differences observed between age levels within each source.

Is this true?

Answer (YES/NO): NO